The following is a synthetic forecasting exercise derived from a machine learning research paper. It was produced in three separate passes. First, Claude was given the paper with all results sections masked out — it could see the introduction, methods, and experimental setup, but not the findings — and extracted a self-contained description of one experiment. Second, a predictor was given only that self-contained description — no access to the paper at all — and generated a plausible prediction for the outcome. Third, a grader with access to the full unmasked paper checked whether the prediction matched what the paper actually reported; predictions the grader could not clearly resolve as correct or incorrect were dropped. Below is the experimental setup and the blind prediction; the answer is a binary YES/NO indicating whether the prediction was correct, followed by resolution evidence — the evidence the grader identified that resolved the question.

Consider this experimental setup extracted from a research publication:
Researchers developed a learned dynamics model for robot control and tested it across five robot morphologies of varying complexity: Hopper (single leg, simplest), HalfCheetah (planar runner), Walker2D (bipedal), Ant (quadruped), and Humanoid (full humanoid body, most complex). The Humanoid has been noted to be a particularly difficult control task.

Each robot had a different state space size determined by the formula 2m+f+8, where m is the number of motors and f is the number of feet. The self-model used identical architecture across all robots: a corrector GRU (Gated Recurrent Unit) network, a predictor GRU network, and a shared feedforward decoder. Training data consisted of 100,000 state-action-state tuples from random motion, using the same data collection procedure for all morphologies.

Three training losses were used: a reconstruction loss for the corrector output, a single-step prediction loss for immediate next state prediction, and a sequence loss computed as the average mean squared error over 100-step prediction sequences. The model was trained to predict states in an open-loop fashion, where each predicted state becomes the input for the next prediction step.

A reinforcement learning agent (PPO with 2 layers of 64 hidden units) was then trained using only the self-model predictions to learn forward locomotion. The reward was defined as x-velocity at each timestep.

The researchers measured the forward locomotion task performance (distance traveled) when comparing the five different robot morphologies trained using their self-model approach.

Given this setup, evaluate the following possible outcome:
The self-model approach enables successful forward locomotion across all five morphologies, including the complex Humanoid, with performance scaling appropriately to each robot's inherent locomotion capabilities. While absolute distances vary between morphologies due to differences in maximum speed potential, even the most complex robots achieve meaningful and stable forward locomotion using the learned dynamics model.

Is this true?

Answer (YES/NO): YES